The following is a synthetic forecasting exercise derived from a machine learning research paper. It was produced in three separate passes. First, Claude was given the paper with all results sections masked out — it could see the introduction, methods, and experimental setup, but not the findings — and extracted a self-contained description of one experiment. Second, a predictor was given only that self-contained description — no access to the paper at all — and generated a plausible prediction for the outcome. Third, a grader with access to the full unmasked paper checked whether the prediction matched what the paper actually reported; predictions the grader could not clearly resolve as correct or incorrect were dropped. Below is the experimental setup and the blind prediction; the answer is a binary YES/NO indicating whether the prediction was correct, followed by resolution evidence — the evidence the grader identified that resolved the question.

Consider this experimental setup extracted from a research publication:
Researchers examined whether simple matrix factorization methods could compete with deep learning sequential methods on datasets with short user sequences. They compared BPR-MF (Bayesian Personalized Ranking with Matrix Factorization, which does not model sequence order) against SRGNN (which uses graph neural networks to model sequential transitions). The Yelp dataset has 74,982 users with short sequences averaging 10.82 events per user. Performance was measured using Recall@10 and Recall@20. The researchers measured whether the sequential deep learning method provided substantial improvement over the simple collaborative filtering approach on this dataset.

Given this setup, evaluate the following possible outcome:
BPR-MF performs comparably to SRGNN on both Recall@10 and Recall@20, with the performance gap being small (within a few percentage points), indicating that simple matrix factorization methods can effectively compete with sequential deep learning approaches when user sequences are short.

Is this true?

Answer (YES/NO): YES